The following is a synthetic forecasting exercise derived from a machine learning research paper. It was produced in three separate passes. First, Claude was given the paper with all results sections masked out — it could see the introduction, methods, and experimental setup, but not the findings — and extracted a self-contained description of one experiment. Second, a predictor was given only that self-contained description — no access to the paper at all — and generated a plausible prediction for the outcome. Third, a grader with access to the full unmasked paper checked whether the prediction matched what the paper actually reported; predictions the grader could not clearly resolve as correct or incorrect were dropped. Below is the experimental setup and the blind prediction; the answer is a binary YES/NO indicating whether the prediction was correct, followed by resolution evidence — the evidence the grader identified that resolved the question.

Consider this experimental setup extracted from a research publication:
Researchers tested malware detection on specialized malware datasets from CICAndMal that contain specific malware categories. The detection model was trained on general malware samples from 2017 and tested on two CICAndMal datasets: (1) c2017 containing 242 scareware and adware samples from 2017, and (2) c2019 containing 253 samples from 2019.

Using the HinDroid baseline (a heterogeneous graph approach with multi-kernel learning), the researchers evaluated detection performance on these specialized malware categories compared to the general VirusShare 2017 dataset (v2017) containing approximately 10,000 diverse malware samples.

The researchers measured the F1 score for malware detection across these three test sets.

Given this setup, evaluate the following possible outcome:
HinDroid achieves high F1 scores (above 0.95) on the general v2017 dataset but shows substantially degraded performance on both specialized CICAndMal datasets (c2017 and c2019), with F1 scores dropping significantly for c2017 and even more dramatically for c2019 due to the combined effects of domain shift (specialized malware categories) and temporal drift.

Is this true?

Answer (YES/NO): YES